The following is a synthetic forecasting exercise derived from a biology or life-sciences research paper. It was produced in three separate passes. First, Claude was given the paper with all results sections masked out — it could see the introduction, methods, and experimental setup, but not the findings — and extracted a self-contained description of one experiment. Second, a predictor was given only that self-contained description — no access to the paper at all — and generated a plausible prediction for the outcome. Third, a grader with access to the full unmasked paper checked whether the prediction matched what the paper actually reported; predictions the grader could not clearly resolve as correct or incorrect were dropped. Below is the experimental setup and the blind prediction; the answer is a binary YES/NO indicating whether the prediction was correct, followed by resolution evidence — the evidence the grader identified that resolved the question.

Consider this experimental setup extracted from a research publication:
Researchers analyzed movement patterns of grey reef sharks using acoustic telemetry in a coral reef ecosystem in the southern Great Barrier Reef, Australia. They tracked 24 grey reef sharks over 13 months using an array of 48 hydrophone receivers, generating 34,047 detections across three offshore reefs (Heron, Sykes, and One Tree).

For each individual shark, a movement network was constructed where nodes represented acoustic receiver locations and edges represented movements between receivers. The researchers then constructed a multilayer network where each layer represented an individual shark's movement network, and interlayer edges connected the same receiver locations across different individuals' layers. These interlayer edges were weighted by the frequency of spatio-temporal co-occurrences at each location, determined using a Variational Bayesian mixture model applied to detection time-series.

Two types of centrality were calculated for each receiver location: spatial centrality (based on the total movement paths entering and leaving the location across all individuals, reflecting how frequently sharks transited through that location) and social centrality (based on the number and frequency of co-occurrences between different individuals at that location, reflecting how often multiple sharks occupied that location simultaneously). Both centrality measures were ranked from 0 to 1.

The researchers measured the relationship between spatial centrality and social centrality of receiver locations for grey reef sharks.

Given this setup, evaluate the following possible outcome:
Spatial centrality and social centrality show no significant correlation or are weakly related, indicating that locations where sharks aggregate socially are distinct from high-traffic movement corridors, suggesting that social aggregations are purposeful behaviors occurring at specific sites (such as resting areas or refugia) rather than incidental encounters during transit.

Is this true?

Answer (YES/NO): NO